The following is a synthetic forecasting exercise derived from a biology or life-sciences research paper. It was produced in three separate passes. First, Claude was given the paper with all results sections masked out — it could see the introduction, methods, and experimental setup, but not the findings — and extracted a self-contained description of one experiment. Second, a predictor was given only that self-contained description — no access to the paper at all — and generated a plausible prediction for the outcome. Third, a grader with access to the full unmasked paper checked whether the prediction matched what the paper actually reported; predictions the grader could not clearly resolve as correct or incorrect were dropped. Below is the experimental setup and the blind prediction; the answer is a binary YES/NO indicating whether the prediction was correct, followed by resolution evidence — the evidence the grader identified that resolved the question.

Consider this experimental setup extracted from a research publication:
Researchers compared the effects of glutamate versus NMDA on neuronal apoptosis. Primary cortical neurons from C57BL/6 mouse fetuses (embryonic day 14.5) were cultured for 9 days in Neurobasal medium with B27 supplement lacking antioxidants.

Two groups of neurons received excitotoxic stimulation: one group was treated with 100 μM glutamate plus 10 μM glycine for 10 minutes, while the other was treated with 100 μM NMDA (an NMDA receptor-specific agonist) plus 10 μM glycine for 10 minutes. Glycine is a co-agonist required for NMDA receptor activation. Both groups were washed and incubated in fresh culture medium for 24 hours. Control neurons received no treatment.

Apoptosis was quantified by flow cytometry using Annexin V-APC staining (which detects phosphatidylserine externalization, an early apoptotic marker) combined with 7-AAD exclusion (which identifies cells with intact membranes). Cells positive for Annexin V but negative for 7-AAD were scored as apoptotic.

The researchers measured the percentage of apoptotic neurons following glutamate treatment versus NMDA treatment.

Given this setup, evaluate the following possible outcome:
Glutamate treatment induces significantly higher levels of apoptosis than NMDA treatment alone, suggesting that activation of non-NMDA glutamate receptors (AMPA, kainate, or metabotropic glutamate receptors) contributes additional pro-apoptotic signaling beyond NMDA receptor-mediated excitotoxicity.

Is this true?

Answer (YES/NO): NO